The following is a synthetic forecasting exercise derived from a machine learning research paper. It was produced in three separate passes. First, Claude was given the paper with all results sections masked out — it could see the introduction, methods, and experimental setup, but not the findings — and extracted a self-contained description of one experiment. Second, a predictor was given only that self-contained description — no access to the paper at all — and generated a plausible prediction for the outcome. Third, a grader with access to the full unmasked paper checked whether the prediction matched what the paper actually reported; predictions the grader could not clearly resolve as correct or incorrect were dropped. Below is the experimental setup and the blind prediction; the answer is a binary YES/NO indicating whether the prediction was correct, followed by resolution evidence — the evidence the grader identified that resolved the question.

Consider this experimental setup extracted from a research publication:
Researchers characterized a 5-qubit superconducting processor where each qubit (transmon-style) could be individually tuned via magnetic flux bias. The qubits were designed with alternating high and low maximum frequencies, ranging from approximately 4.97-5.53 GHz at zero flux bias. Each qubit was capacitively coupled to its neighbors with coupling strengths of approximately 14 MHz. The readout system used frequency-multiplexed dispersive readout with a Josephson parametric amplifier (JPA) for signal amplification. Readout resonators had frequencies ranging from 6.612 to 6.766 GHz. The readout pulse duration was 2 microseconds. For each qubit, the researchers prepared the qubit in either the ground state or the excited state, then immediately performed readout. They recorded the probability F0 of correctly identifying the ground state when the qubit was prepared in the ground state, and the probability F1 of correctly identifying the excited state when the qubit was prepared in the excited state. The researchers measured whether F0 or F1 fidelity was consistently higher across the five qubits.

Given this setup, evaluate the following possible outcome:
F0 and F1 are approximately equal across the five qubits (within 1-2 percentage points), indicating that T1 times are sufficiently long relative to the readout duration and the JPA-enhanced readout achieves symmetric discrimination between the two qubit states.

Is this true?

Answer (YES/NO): NO